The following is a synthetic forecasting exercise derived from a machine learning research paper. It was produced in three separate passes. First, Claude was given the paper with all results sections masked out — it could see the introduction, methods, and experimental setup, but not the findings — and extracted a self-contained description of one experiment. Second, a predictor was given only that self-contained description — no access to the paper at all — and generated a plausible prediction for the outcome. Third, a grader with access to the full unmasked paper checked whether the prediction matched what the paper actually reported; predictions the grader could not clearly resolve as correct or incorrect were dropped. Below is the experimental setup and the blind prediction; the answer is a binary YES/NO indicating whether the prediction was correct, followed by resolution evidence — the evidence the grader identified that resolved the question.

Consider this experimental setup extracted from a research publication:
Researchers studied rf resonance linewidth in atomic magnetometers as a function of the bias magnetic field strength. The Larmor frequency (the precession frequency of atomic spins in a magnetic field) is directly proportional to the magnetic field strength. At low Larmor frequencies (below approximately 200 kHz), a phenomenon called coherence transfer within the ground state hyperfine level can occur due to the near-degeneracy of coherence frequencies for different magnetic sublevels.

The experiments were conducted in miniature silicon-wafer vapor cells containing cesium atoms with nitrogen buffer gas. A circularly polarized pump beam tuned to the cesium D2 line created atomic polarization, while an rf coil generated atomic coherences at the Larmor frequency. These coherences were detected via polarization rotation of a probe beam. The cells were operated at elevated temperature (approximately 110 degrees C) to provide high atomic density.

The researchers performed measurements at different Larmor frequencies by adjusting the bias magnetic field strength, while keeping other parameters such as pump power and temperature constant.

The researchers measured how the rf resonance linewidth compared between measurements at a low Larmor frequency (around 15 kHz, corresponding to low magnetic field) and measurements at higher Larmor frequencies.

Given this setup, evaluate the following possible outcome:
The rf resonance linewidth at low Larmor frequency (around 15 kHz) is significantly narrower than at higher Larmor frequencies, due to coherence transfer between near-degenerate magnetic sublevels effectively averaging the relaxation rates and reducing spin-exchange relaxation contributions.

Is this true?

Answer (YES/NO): YES